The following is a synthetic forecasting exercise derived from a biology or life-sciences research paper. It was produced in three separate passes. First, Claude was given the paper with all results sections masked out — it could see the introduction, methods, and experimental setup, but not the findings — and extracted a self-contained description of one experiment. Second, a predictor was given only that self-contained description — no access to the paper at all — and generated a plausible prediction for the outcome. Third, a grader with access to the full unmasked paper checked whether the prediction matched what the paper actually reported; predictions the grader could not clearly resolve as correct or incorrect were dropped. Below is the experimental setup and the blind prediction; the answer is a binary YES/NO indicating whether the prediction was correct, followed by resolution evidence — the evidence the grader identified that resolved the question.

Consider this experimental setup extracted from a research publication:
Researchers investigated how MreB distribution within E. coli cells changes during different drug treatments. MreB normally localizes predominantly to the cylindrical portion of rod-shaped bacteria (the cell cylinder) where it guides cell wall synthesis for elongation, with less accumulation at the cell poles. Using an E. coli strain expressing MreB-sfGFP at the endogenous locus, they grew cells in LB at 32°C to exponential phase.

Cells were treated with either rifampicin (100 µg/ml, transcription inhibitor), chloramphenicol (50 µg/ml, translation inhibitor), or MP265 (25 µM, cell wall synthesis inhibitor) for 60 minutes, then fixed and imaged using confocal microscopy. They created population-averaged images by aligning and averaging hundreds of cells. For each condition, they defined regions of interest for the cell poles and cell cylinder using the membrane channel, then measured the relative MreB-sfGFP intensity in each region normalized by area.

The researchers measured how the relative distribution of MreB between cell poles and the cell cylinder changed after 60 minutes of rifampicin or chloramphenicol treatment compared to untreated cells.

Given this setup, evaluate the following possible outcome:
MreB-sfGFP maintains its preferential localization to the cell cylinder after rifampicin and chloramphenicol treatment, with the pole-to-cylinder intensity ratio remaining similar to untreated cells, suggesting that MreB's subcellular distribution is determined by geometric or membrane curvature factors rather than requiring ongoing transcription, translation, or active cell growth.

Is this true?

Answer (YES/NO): NO